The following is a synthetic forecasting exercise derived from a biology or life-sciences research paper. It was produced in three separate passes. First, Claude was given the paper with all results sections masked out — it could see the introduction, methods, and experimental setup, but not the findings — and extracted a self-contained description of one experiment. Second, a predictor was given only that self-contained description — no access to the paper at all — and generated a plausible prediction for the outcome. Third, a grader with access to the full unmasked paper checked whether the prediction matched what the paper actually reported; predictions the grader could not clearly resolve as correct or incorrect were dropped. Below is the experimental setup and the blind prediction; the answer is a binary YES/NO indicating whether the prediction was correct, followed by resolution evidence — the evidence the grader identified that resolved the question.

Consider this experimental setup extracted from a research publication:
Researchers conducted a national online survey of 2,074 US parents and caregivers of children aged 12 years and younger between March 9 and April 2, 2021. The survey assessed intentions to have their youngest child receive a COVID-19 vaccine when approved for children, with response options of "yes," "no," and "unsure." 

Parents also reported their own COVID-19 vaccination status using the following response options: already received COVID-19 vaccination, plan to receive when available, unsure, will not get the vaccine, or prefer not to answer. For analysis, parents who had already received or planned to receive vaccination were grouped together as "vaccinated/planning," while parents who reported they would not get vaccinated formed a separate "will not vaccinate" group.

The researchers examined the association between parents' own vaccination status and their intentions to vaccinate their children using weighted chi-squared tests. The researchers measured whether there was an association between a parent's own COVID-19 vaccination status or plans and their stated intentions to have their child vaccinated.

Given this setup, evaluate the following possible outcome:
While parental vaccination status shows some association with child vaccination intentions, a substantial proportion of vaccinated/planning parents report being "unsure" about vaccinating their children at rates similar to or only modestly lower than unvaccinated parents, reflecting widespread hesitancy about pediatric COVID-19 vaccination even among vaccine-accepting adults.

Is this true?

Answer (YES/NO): NO